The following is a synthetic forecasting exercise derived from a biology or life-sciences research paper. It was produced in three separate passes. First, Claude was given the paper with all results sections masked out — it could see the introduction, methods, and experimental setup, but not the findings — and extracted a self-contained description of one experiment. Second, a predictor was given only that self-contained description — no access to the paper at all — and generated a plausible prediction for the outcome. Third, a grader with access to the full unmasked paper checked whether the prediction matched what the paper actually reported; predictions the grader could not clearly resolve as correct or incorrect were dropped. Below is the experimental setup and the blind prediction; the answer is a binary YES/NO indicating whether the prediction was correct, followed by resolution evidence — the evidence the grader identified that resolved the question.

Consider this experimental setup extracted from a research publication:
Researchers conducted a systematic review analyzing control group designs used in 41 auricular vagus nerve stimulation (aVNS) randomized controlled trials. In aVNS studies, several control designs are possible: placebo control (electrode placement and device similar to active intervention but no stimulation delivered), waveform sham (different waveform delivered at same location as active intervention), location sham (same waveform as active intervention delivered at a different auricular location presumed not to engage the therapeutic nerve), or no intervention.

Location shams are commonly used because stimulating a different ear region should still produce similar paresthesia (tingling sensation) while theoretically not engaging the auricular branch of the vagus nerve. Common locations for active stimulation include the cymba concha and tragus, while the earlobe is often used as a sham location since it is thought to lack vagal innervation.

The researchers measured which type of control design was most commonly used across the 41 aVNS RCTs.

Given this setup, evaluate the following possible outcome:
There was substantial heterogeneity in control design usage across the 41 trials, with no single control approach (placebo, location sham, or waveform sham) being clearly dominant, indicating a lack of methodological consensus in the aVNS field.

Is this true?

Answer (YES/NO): YES